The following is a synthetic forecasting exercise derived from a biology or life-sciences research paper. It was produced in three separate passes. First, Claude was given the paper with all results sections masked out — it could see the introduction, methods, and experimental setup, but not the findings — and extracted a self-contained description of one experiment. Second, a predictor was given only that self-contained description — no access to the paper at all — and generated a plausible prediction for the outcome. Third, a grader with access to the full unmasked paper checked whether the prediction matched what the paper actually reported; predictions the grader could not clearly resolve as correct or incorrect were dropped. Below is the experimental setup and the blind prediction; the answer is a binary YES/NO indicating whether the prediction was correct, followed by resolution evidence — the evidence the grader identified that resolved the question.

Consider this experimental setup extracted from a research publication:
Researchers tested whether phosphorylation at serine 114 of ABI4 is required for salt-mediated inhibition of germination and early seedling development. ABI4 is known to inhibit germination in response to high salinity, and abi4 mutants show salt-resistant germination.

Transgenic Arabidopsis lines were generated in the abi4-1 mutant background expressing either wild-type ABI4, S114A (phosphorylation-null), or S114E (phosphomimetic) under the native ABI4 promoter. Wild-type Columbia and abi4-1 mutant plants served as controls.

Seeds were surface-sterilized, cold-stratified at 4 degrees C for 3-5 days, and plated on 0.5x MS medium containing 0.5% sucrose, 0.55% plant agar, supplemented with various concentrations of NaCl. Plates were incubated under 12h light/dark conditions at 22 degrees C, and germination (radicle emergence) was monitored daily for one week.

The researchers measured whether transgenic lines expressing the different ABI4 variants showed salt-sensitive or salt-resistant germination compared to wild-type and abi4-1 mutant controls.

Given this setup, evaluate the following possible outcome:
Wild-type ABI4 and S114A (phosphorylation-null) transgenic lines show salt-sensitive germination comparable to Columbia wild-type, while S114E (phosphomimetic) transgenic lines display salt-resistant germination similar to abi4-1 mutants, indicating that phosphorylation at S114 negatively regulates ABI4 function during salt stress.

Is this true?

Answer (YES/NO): NO